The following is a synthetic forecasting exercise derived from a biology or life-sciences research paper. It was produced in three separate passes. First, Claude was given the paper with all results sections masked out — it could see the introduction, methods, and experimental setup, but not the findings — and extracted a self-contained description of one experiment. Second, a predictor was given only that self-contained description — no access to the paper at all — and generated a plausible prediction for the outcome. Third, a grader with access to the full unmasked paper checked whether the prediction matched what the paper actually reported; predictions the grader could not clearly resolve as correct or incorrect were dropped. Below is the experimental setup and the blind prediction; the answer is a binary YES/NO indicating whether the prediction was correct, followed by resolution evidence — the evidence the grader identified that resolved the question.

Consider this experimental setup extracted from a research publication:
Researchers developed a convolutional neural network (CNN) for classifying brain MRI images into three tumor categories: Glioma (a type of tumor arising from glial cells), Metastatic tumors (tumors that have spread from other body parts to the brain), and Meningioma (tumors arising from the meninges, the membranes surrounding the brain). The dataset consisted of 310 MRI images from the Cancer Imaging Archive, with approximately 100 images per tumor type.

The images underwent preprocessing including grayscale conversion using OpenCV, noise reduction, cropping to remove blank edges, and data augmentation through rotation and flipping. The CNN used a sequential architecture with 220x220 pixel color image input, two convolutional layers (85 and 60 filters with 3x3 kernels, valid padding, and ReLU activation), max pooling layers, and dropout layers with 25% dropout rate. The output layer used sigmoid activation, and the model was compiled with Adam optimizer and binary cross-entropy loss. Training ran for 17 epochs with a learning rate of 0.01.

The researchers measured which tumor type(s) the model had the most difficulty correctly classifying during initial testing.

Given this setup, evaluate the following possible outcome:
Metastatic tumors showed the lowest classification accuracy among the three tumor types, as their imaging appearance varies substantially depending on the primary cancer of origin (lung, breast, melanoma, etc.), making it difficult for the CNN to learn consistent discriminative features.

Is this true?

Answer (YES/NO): NO